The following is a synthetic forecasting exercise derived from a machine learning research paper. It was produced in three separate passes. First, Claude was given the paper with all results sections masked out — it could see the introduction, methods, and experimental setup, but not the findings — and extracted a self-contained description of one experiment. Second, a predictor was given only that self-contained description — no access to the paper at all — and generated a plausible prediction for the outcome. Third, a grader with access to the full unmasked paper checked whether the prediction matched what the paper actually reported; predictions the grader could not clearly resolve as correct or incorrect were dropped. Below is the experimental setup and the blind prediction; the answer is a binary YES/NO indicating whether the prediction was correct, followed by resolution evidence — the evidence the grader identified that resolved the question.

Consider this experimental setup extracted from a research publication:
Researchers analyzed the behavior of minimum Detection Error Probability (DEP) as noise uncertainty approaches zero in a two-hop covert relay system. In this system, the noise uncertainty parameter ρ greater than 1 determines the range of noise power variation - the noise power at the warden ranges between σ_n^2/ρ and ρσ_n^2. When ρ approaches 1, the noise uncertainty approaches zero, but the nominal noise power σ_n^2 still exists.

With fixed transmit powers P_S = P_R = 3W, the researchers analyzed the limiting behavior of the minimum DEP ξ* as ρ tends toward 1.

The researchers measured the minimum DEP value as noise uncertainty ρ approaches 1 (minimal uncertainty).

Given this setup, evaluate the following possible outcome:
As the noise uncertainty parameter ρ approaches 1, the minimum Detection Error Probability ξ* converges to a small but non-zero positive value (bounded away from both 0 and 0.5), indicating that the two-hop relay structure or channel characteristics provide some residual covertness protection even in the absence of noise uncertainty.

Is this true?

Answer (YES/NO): NO